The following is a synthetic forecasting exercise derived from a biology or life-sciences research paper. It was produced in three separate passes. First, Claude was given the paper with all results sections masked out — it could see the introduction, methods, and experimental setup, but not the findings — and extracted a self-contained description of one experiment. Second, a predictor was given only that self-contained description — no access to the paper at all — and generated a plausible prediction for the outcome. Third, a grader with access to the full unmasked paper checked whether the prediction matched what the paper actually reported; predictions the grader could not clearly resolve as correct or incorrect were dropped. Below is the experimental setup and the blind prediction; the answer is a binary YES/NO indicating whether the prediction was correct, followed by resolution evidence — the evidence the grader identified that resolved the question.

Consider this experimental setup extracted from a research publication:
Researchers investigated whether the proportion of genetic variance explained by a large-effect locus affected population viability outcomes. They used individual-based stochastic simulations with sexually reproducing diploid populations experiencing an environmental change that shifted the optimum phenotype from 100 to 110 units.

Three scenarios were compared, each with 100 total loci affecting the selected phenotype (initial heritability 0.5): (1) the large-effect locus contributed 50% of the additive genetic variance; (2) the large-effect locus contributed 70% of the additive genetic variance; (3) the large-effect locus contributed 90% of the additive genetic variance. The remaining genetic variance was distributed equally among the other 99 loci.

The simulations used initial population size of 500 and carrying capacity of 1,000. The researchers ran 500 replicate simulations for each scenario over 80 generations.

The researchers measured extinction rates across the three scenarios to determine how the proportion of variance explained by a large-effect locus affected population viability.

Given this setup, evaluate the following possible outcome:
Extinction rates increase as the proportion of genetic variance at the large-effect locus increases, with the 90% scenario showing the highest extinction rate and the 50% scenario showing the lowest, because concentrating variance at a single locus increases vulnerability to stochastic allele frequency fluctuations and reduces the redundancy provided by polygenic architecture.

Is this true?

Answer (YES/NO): YES